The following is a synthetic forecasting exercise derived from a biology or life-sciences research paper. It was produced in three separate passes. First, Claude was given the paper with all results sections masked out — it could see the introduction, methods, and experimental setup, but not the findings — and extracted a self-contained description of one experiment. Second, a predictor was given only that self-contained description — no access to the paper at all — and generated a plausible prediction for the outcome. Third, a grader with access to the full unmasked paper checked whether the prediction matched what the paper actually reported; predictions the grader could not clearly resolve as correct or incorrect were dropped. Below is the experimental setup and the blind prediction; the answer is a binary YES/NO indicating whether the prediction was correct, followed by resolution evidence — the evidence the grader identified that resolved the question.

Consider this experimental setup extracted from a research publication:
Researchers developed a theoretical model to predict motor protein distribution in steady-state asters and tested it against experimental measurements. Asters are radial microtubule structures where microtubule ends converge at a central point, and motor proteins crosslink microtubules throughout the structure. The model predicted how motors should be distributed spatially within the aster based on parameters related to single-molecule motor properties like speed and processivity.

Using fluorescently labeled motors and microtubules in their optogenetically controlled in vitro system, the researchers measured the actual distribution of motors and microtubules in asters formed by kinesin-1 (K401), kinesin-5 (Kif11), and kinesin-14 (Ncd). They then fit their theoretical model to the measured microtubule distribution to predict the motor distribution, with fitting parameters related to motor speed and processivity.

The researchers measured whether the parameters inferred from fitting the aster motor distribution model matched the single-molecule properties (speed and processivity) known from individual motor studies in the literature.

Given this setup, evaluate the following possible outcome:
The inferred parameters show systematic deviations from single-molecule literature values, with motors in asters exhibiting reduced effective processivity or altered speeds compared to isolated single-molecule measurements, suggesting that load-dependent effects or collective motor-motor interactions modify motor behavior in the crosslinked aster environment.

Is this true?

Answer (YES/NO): NO